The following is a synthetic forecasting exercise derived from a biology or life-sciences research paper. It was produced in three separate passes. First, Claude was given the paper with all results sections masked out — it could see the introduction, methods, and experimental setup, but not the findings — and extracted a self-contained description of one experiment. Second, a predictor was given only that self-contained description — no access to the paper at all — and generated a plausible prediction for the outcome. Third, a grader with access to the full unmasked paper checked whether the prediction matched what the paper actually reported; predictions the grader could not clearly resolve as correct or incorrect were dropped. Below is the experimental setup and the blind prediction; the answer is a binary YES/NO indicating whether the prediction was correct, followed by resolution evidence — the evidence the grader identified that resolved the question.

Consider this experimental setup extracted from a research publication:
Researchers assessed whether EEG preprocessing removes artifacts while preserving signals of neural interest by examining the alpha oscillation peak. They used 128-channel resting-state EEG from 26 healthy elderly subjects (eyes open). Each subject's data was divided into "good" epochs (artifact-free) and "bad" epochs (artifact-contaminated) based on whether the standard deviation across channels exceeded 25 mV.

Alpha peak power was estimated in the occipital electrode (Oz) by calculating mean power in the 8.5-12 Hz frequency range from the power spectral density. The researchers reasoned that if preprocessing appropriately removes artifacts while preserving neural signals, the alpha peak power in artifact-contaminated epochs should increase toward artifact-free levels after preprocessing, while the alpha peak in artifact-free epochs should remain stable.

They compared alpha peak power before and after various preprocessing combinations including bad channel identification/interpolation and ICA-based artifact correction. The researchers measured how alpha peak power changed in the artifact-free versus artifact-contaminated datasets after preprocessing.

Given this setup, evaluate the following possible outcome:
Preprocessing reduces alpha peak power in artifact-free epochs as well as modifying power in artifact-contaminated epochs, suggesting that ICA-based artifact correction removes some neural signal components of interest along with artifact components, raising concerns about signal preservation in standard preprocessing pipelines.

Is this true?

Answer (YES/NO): NO